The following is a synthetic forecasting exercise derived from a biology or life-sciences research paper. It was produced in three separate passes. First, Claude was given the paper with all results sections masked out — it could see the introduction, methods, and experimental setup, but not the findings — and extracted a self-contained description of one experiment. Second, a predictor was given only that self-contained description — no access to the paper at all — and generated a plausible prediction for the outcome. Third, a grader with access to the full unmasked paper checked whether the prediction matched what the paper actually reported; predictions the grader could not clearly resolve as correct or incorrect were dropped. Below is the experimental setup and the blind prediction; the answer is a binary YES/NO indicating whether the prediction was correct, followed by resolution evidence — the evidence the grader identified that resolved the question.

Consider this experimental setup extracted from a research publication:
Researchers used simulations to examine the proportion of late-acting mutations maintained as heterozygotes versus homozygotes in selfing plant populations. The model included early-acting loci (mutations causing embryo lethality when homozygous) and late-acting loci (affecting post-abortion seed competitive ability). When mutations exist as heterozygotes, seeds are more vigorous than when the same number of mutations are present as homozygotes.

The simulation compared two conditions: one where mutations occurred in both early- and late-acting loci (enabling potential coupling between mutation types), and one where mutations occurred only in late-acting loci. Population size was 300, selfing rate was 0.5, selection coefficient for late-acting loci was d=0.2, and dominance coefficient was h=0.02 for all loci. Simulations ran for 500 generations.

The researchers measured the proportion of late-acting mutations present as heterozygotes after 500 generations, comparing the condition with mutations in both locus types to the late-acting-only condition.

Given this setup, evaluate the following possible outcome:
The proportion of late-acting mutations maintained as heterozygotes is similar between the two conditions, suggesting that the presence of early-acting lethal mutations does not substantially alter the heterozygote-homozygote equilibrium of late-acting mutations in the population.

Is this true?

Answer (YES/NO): NO